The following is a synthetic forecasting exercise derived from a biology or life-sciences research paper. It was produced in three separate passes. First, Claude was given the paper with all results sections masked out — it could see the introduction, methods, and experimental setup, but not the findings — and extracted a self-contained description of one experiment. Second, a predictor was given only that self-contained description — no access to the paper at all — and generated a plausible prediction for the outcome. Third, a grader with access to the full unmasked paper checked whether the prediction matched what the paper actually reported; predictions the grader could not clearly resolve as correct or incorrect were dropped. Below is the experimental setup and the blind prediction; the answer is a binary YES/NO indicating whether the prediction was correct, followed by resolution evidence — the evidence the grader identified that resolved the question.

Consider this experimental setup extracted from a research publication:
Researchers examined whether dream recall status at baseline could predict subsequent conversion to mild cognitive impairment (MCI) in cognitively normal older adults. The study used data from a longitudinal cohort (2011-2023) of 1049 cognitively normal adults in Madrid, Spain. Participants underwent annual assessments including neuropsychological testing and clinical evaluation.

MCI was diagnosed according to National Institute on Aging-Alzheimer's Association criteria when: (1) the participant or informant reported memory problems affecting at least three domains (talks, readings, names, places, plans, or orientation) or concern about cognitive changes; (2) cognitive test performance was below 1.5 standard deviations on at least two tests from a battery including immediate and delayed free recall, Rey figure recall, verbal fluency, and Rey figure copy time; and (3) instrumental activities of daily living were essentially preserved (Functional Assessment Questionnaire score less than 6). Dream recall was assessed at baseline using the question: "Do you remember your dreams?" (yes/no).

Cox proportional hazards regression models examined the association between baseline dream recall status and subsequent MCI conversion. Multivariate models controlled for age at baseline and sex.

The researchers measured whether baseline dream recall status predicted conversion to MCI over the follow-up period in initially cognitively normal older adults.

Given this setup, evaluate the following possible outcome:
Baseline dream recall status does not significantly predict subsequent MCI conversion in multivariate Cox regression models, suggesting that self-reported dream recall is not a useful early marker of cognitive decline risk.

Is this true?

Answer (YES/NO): NO